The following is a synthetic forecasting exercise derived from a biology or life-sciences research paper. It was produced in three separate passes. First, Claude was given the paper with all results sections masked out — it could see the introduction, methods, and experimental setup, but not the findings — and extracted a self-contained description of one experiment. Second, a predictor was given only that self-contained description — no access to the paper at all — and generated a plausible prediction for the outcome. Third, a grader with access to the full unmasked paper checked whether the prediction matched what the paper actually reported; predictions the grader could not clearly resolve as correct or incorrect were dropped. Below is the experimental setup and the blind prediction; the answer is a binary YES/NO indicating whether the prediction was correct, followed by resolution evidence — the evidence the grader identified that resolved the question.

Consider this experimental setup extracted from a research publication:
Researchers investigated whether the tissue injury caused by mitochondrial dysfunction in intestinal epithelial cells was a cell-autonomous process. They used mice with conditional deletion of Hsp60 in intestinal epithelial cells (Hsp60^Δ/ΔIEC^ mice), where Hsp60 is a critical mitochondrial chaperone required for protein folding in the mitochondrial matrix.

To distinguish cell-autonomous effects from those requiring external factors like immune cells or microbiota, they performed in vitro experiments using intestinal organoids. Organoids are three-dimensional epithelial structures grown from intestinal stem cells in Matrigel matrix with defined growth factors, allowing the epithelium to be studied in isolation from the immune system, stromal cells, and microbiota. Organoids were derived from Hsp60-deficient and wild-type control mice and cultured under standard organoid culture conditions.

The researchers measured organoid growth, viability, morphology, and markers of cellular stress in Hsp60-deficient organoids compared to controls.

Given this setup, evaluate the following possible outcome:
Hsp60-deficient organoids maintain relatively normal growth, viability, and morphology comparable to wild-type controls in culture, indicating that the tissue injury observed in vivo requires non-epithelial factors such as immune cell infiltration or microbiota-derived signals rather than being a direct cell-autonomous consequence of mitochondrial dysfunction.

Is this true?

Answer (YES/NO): NO